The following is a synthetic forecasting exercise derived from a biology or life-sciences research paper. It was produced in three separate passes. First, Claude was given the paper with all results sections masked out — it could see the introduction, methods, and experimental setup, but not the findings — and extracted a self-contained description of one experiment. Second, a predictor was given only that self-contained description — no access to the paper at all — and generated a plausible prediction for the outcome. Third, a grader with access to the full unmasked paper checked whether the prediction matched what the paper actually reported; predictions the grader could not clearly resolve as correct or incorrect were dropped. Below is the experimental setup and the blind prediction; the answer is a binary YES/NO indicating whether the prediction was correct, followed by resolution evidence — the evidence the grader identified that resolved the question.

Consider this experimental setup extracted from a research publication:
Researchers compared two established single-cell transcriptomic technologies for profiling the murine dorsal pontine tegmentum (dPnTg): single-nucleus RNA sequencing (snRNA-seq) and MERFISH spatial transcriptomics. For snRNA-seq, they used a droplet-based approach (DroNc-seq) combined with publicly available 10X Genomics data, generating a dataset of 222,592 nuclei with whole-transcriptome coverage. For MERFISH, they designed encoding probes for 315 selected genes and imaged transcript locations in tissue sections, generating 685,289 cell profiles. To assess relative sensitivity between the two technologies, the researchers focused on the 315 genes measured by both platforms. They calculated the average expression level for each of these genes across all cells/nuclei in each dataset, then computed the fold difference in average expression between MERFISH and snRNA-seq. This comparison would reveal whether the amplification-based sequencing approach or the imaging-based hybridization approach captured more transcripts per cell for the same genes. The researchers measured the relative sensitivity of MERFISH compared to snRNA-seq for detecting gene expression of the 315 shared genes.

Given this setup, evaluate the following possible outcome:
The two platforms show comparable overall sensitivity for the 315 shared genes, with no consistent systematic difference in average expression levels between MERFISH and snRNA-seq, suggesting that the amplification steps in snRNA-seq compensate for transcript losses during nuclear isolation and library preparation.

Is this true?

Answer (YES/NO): NO